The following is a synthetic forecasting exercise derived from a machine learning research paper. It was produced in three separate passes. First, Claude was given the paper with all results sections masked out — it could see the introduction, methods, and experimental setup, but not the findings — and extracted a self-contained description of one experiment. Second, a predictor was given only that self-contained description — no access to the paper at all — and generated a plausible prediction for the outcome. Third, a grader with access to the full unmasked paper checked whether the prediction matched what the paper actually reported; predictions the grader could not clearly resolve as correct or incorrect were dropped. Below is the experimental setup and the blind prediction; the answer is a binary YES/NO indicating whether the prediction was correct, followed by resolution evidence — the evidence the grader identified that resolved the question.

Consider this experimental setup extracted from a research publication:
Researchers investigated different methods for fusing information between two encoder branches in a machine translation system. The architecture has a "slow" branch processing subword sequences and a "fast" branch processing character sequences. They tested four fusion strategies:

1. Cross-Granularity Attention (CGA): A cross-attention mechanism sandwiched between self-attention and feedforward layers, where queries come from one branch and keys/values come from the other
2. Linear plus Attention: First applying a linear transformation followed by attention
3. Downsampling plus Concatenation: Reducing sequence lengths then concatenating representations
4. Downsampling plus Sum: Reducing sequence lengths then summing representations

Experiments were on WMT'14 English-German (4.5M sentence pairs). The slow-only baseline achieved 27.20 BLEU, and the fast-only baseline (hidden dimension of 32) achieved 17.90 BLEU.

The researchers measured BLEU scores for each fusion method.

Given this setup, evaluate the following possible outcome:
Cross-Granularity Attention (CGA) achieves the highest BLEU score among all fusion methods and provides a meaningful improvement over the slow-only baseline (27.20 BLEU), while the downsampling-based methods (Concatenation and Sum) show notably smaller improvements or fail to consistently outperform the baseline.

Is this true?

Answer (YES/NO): YES